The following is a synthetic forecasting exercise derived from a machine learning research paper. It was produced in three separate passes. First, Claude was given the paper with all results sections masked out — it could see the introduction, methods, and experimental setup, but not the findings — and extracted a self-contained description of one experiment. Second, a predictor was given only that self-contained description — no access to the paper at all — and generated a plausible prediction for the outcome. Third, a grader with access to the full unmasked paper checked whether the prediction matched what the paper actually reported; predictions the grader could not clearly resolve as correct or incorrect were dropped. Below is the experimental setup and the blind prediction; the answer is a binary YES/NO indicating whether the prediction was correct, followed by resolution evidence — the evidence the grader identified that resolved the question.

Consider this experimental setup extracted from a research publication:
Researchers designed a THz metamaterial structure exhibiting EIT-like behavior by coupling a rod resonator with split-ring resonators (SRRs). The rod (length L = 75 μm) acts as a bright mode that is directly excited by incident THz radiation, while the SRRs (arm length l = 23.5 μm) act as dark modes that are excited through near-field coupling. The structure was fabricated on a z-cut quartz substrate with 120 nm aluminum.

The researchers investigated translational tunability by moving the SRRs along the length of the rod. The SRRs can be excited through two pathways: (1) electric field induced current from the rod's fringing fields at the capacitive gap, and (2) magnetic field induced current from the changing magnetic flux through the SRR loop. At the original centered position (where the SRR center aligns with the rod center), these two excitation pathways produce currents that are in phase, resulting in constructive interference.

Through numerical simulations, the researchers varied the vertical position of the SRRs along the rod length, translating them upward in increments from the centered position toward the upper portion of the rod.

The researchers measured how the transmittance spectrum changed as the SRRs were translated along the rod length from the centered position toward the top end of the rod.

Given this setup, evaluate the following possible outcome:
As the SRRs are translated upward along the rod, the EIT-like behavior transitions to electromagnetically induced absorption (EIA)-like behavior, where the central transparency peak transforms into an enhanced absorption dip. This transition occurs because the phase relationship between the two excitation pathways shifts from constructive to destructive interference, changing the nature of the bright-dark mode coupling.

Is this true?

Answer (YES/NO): NO